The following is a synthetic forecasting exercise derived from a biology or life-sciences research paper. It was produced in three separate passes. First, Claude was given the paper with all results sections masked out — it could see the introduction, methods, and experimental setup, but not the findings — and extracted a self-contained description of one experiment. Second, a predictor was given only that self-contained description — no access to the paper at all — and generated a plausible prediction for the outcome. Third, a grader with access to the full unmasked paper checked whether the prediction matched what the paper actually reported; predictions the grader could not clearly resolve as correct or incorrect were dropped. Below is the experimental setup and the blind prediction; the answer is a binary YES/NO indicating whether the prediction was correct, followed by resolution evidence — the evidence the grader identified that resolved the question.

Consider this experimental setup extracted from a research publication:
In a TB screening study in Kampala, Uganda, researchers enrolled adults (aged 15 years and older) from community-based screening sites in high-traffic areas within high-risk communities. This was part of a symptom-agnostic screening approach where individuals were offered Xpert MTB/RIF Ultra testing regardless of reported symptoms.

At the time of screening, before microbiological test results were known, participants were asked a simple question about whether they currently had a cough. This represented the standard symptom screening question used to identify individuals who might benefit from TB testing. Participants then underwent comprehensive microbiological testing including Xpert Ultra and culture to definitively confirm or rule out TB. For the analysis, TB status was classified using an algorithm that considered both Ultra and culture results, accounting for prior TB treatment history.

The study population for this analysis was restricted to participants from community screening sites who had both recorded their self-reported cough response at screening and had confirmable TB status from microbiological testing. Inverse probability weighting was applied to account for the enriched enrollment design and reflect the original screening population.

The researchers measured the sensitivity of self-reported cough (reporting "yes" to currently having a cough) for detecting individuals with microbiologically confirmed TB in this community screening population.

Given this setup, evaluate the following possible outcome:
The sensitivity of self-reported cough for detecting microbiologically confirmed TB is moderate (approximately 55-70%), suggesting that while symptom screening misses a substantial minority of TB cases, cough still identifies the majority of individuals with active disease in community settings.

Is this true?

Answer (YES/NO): NO